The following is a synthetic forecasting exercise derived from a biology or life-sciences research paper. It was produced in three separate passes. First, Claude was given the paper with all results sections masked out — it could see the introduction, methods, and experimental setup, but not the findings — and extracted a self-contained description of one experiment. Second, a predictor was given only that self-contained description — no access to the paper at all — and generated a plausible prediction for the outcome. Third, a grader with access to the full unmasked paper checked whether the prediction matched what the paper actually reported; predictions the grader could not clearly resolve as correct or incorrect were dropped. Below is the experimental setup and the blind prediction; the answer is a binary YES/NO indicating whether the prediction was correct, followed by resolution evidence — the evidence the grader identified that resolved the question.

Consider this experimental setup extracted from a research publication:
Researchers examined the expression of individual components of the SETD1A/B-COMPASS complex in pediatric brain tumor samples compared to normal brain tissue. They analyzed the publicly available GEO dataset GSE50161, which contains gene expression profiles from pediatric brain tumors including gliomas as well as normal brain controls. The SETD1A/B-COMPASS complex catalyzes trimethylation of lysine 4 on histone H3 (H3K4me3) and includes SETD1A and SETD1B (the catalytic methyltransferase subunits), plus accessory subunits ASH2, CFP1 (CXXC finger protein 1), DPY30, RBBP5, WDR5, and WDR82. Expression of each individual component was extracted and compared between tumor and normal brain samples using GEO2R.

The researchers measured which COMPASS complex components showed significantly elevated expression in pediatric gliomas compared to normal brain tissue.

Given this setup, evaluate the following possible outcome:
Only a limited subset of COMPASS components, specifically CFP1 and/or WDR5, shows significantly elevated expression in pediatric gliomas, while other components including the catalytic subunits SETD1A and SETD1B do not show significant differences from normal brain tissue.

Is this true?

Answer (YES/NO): NO